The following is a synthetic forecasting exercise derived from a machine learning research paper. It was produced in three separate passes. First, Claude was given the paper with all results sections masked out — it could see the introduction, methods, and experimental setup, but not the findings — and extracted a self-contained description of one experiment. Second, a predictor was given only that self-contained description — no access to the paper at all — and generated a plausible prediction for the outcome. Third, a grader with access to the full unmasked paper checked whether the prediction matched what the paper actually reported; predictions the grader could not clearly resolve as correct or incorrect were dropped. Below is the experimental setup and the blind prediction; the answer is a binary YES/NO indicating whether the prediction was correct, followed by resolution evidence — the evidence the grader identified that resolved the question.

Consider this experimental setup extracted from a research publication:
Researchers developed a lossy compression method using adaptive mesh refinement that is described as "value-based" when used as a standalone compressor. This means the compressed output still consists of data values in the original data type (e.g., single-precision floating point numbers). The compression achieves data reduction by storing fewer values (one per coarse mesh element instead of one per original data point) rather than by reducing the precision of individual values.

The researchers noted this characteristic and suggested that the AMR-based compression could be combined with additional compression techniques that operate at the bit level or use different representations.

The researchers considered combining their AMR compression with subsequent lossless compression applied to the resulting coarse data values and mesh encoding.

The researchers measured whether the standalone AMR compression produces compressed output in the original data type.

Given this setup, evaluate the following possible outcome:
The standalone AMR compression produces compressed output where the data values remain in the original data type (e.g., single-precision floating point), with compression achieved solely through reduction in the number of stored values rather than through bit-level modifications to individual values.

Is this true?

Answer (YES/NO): YES